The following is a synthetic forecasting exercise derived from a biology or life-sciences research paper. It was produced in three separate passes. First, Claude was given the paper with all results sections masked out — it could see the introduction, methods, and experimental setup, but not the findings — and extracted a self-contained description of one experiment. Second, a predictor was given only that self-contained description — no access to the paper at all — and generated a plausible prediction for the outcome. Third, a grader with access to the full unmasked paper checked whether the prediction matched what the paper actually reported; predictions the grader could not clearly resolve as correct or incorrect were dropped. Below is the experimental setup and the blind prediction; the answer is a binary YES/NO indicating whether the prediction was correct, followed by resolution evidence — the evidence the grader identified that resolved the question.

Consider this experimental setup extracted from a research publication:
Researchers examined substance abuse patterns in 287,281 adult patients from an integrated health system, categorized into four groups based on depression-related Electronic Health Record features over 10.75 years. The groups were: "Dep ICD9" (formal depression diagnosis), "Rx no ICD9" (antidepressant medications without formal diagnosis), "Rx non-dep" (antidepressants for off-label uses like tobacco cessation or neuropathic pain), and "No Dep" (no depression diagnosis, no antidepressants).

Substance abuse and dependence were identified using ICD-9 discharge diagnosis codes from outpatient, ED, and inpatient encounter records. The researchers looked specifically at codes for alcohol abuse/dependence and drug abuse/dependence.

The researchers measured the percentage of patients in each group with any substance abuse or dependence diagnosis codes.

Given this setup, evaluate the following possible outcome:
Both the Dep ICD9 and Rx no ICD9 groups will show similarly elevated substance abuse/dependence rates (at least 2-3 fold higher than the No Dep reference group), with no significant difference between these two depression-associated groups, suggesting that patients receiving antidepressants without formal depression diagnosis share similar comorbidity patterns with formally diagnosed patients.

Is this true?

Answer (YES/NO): NO